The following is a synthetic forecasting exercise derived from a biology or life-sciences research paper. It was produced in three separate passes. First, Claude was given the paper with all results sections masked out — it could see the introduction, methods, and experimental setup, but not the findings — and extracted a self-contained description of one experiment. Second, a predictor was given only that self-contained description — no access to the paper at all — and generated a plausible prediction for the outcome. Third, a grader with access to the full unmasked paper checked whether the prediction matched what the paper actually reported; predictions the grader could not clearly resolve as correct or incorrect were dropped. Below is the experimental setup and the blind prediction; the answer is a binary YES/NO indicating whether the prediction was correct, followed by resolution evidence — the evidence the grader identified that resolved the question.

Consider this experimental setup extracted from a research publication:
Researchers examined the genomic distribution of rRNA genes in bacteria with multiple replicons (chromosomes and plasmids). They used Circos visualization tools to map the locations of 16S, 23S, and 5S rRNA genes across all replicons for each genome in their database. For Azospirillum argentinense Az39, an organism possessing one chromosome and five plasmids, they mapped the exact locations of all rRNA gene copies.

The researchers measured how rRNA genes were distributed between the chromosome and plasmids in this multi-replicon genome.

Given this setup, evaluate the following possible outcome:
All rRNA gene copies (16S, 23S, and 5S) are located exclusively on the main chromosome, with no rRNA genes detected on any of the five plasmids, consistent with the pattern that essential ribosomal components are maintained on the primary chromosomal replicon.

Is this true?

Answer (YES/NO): NO